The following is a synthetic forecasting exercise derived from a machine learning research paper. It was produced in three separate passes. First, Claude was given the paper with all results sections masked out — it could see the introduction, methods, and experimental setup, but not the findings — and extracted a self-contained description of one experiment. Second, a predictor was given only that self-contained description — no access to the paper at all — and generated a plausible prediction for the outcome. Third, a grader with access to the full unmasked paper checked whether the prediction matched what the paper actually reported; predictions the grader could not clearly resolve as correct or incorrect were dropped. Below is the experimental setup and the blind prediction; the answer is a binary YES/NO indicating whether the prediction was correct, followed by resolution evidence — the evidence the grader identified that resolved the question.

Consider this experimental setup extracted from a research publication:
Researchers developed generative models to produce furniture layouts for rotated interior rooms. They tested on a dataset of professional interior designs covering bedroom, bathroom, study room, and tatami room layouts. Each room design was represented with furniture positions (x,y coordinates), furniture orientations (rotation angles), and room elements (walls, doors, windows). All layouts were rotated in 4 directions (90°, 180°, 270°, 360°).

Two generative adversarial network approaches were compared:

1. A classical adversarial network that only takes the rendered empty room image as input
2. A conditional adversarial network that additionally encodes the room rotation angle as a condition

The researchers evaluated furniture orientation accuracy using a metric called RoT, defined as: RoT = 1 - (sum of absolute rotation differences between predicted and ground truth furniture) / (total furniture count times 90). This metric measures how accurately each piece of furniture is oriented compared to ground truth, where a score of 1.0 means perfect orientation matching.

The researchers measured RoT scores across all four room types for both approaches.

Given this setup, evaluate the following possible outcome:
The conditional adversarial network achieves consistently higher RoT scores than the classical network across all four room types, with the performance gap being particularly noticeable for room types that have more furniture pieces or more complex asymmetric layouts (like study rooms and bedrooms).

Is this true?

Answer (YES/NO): NO